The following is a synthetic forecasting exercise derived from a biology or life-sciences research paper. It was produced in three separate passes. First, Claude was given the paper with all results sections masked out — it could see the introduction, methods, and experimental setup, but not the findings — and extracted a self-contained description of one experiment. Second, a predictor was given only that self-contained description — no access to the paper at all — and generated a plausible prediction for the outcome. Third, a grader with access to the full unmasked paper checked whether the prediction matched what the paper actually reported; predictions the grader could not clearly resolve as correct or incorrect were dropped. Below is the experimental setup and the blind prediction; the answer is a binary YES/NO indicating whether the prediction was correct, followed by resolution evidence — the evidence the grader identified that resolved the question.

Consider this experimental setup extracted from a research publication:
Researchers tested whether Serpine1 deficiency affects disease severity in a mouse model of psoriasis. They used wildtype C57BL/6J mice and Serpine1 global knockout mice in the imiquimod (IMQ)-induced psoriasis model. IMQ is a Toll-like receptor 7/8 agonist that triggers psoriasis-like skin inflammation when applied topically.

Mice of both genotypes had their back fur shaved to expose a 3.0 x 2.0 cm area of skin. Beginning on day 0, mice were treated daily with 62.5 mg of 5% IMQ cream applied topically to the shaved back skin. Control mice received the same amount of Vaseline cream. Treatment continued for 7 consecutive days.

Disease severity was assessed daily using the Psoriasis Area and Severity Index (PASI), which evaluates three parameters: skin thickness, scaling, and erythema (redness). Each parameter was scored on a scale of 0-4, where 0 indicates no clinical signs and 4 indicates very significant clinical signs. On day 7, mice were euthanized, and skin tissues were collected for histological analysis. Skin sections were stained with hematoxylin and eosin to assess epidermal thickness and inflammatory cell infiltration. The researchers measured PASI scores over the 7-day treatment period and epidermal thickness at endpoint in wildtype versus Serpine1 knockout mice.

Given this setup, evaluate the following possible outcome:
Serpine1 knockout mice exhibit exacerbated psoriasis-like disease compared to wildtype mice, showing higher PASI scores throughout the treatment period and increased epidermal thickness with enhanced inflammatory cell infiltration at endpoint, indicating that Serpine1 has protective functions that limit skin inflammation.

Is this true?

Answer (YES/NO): NO